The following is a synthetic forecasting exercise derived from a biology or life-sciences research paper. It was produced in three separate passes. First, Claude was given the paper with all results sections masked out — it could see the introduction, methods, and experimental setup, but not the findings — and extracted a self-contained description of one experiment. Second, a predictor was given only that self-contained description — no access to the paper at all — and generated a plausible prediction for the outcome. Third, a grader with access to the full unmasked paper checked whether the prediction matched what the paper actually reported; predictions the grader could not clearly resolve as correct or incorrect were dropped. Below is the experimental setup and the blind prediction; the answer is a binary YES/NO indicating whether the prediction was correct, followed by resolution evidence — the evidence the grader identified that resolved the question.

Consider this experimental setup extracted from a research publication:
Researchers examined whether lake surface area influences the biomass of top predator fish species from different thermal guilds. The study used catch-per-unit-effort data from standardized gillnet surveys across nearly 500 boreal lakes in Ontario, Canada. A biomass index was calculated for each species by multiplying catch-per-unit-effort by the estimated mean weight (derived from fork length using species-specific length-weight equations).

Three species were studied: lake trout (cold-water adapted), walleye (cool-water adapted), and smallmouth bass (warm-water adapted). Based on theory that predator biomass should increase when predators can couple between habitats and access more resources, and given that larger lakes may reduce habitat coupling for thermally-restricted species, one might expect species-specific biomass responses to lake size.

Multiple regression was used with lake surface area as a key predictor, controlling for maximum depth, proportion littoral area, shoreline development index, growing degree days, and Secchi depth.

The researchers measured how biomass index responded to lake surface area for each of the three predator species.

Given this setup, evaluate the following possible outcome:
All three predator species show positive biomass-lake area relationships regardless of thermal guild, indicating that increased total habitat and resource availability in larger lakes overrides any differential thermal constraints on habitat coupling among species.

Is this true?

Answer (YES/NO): NO